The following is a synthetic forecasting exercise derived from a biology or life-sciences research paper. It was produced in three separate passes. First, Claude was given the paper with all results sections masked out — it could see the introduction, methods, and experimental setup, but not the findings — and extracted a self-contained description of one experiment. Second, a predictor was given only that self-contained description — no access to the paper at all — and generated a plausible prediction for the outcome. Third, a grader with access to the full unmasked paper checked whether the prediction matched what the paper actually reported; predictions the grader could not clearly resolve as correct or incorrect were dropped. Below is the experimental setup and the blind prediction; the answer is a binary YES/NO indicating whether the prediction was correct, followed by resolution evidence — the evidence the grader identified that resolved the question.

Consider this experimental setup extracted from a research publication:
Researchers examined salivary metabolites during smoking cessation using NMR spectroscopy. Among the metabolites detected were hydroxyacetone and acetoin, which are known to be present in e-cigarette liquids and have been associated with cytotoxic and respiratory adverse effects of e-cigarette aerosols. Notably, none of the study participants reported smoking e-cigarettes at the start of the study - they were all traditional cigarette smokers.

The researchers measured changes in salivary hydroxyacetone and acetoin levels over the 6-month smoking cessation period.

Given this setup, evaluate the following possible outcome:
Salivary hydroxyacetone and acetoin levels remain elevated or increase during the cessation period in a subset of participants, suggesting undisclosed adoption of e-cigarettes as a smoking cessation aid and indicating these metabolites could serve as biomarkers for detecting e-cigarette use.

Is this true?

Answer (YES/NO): NO